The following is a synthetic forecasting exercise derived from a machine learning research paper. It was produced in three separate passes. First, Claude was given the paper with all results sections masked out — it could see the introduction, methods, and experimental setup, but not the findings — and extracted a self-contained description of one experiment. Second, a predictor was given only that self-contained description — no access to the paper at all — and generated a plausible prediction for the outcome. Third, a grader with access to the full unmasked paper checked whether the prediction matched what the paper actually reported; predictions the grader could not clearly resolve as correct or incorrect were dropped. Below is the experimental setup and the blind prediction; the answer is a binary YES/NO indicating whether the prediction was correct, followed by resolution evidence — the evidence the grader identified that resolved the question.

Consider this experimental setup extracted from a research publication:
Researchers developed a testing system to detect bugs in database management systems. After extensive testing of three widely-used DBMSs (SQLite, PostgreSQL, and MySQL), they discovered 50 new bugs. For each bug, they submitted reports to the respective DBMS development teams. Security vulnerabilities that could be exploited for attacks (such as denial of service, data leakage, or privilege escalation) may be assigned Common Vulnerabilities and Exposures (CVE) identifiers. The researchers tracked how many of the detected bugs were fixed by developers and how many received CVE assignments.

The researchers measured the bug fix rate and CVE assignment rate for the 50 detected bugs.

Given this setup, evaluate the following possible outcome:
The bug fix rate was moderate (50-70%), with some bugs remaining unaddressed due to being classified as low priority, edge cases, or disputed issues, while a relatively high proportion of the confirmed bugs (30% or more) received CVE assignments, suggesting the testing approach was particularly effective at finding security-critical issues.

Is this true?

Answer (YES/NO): NO